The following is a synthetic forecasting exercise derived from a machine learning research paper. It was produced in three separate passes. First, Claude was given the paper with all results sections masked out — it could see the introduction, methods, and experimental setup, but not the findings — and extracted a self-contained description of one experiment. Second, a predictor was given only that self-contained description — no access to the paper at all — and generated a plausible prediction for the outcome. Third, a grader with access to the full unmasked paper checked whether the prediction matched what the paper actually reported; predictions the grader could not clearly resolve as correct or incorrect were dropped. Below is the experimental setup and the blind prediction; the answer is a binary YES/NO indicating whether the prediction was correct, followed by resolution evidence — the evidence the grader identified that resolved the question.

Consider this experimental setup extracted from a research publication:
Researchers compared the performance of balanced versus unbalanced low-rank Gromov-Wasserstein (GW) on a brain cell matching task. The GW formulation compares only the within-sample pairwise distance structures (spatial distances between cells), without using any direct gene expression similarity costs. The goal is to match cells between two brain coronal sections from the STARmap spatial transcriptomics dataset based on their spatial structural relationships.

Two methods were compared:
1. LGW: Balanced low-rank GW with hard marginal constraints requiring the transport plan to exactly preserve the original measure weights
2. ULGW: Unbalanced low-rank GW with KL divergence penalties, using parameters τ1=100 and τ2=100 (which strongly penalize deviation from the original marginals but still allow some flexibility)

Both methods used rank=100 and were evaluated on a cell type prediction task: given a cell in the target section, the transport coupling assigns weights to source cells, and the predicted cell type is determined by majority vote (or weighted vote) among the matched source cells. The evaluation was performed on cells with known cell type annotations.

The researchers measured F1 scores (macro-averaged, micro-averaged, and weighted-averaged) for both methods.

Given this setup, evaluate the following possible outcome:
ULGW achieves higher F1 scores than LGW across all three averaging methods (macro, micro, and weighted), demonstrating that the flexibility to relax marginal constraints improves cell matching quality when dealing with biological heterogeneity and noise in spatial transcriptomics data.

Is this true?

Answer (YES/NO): NO